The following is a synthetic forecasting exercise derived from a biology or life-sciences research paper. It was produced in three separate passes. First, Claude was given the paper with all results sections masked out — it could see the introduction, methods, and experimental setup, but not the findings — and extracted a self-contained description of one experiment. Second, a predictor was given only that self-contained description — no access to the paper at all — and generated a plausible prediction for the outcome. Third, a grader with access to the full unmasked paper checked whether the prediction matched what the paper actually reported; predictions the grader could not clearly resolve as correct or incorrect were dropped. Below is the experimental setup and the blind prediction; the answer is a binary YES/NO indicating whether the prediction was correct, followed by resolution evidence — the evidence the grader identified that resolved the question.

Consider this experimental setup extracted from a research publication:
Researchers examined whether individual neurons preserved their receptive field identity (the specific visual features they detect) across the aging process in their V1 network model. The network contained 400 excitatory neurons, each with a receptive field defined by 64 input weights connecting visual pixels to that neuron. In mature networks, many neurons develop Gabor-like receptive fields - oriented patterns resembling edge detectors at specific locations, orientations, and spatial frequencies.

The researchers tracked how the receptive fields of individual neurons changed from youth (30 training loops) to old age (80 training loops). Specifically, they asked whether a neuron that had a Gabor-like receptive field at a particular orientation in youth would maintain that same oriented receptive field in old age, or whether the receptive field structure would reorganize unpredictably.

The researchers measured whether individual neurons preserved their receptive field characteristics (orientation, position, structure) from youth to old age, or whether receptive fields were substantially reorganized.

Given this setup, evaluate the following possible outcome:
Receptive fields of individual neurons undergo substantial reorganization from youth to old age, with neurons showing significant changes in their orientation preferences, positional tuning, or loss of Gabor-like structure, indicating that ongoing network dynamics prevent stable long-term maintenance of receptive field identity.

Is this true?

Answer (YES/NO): YES